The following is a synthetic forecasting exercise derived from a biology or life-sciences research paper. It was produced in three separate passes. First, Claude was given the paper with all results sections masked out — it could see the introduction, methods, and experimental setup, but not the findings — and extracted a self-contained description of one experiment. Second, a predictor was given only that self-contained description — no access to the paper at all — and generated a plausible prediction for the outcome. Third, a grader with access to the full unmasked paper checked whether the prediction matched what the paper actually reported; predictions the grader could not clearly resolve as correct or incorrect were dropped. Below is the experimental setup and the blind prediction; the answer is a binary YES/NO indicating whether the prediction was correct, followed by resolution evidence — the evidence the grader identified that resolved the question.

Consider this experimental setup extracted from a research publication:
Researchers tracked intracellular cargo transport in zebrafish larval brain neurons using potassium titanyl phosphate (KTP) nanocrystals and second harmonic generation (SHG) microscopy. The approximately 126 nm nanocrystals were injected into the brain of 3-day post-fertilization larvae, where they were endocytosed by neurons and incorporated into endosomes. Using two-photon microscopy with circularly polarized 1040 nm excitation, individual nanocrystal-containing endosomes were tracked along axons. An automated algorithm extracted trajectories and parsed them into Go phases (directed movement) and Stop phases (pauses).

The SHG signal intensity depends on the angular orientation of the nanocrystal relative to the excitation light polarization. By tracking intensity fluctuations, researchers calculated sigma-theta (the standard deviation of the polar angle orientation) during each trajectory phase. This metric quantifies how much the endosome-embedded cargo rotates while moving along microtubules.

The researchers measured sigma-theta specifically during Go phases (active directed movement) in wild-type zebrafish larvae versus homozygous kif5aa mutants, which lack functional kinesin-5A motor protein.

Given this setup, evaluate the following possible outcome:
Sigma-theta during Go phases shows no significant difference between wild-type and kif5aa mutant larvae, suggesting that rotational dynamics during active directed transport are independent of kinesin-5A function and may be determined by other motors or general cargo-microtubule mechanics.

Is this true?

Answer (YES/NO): NO